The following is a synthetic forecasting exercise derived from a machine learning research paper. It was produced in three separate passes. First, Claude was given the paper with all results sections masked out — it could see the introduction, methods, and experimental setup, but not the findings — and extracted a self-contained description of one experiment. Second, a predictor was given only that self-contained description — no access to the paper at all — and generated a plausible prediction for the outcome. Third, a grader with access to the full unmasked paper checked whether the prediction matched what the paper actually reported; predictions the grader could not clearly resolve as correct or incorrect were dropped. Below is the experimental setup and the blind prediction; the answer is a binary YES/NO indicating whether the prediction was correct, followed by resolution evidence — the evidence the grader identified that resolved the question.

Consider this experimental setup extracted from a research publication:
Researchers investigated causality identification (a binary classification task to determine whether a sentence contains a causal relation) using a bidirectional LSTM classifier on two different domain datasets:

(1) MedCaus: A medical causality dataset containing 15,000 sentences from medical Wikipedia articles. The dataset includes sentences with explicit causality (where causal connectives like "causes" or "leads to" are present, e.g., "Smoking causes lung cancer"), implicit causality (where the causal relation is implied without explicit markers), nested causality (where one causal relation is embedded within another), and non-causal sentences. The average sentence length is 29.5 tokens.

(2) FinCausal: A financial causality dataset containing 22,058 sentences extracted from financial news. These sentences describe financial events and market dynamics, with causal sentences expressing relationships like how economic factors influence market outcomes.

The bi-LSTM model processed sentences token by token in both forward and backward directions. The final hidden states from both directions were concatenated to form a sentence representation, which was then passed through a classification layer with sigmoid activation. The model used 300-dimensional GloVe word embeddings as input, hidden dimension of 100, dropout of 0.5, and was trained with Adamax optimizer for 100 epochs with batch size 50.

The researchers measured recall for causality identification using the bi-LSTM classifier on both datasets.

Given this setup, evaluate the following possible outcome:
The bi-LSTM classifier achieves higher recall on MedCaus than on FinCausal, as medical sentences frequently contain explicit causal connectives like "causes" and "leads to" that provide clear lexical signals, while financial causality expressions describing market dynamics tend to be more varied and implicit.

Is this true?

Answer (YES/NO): YES